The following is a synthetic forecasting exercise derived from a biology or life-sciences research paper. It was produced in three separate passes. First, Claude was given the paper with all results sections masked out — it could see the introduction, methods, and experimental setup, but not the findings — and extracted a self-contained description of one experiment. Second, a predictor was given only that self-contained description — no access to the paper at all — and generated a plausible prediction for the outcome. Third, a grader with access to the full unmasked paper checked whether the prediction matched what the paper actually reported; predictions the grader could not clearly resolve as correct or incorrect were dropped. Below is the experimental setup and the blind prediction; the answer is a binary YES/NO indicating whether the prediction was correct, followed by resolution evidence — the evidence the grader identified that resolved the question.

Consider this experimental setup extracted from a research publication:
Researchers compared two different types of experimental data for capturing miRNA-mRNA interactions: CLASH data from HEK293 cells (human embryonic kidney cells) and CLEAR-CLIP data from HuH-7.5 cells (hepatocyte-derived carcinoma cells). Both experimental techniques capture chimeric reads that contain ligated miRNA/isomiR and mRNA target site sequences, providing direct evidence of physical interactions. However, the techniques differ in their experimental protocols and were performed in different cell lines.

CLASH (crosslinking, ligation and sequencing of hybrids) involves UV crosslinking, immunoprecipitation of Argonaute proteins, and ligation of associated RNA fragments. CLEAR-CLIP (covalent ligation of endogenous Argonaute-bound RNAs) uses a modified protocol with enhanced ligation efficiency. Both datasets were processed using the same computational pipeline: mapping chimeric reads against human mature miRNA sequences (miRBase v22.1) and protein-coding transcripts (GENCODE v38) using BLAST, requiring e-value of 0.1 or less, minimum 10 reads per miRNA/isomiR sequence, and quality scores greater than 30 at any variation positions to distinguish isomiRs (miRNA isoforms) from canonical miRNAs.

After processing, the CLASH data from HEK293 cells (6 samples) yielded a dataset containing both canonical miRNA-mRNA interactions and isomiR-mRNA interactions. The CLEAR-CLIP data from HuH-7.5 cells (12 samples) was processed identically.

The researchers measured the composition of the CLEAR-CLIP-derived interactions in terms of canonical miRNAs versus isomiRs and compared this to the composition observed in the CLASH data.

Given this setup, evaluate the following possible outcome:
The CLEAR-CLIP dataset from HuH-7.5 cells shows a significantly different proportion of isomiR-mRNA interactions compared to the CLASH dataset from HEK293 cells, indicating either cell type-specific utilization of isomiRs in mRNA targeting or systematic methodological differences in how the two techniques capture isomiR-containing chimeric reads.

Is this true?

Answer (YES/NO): YES